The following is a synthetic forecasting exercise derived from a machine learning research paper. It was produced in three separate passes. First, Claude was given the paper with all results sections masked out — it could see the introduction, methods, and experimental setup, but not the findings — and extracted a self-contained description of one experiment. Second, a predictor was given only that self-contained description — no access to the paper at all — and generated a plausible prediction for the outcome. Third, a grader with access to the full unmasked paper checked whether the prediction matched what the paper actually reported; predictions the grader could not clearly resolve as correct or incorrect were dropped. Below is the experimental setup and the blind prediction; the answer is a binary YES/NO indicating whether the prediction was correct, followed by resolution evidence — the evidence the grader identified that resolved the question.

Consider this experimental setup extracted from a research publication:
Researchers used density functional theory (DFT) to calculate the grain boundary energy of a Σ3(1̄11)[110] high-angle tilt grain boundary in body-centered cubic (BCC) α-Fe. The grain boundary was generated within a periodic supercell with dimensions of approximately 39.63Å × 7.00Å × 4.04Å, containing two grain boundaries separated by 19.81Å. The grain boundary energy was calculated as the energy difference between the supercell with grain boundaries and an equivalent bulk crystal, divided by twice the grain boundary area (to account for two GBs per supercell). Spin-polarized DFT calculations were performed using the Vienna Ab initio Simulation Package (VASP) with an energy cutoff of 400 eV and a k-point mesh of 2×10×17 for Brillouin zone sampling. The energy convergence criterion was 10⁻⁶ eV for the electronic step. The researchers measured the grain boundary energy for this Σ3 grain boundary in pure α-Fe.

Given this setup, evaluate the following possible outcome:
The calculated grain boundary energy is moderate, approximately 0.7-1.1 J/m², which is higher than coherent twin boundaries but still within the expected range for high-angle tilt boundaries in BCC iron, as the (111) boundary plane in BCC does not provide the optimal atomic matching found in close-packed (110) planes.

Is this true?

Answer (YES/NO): NO